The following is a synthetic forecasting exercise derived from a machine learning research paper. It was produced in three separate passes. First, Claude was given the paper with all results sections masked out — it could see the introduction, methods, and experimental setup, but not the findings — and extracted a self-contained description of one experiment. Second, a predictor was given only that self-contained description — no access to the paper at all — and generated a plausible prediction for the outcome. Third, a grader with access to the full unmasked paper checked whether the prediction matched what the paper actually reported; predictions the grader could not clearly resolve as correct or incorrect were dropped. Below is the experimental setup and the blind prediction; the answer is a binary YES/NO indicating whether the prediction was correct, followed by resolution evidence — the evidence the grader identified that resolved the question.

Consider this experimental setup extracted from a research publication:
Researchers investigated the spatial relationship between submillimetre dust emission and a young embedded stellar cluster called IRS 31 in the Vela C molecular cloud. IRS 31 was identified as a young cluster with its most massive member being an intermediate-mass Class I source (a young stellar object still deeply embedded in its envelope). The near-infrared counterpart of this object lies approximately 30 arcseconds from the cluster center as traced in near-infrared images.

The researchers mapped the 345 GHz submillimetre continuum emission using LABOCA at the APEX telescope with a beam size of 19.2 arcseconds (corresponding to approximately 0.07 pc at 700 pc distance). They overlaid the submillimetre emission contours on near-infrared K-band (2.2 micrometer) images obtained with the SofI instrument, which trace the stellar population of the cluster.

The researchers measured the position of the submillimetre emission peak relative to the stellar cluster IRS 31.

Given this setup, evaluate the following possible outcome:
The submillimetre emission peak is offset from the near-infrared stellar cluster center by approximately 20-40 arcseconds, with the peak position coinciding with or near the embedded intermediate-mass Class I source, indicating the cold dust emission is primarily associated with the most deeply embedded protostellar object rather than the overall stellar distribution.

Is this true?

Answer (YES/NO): NO